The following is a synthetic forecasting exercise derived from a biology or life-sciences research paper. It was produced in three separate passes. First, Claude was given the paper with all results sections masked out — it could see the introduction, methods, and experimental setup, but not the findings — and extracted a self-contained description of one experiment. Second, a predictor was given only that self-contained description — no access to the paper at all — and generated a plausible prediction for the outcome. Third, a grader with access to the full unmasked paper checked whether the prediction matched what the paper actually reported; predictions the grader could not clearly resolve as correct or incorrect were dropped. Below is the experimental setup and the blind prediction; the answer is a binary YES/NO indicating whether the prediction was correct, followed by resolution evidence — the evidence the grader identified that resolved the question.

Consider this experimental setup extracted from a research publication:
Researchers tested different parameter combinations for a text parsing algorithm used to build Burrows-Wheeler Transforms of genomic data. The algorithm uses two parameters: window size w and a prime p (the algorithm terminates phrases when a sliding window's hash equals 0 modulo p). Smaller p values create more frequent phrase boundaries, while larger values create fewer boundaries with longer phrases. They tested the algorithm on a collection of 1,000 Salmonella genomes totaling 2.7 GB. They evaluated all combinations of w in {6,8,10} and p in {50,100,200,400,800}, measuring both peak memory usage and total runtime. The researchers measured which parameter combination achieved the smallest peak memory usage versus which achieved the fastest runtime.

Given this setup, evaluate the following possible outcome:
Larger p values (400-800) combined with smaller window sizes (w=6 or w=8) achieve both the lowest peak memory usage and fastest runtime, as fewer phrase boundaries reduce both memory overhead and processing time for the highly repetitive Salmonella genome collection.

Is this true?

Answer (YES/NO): NO